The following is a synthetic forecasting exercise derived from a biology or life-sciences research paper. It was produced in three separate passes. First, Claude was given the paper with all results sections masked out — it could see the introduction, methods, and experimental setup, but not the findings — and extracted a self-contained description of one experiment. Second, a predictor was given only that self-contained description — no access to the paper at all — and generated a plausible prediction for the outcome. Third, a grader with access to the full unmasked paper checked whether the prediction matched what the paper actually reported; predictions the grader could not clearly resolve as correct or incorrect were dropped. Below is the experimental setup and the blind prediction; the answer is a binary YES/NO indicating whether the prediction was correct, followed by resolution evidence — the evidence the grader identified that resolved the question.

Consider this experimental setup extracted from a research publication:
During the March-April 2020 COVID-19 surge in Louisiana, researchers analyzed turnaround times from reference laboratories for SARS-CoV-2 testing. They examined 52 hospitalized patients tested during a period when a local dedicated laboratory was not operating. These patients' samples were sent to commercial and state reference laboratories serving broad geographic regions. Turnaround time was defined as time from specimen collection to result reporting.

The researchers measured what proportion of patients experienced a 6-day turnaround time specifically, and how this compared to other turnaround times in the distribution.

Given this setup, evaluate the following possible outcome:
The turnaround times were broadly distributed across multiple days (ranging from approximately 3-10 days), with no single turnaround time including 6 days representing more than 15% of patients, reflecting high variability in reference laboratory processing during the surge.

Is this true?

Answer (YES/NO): NO